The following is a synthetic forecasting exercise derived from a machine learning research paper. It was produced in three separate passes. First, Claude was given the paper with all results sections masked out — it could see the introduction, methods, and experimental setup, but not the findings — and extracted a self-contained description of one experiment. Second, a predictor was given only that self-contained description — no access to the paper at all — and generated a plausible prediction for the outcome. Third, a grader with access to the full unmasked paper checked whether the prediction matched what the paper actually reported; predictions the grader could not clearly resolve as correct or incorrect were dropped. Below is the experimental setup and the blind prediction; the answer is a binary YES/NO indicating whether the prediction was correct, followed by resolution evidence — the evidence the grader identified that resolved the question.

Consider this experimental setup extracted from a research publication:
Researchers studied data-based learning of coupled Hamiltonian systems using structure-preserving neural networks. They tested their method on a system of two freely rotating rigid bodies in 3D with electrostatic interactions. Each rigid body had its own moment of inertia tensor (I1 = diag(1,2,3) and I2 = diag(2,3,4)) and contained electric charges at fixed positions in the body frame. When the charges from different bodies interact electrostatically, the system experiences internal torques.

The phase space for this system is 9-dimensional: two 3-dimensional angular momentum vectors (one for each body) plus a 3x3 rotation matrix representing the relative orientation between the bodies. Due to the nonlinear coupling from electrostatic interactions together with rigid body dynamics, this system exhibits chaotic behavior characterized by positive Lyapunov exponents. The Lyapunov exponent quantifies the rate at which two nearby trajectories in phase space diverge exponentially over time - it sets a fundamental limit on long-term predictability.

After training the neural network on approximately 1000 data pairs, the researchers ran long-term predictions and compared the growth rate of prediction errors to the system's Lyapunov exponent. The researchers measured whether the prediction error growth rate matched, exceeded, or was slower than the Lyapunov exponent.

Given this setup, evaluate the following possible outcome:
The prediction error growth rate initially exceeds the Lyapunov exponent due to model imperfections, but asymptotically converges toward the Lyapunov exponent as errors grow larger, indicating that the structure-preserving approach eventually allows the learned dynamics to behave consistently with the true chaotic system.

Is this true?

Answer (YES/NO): NO